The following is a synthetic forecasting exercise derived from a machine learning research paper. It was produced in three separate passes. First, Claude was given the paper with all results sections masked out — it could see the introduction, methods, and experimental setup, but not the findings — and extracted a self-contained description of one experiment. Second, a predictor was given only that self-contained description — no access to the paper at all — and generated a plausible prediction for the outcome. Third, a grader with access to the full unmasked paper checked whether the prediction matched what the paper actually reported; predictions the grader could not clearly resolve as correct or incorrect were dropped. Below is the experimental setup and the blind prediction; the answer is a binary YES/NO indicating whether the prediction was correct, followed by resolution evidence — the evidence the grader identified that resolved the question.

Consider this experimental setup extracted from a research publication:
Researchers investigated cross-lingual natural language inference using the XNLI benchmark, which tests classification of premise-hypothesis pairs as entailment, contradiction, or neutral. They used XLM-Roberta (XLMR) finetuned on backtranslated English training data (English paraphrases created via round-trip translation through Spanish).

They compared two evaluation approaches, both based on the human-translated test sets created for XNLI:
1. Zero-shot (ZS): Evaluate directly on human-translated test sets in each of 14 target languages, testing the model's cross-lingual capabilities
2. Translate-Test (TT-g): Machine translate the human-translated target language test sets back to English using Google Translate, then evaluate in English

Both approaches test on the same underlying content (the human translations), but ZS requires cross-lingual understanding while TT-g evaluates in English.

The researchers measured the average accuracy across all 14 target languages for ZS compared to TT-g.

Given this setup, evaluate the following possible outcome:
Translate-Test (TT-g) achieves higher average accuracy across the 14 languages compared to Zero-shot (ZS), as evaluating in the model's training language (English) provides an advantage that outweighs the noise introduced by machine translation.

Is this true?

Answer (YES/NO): YES